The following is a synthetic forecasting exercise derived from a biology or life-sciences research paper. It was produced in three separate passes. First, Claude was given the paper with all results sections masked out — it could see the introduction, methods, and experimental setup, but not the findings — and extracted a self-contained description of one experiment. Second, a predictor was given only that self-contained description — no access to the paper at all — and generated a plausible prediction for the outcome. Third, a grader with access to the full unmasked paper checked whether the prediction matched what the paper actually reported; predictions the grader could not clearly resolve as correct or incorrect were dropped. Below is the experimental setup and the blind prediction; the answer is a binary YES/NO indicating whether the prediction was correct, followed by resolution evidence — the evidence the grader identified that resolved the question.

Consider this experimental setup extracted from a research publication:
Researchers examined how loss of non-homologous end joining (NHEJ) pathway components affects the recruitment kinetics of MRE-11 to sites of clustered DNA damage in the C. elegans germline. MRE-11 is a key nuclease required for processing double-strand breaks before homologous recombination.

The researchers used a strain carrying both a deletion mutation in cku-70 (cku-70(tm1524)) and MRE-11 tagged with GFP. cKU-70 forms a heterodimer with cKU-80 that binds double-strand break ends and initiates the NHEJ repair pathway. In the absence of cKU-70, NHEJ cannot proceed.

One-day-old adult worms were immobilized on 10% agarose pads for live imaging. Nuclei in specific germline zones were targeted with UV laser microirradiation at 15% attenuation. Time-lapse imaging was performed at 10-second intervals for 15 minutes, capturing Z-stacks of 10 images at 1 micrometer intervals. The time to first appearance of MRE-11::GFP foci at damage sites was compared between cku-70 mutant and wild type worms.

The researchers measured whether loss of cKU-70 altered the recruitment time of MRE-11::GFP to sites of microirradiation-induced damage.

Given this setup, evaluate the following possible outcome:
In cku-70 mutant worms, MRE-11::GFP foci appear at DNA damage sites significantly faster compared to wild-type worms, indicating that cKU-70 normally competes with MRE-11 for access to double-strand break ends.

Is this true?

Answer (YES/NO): NO